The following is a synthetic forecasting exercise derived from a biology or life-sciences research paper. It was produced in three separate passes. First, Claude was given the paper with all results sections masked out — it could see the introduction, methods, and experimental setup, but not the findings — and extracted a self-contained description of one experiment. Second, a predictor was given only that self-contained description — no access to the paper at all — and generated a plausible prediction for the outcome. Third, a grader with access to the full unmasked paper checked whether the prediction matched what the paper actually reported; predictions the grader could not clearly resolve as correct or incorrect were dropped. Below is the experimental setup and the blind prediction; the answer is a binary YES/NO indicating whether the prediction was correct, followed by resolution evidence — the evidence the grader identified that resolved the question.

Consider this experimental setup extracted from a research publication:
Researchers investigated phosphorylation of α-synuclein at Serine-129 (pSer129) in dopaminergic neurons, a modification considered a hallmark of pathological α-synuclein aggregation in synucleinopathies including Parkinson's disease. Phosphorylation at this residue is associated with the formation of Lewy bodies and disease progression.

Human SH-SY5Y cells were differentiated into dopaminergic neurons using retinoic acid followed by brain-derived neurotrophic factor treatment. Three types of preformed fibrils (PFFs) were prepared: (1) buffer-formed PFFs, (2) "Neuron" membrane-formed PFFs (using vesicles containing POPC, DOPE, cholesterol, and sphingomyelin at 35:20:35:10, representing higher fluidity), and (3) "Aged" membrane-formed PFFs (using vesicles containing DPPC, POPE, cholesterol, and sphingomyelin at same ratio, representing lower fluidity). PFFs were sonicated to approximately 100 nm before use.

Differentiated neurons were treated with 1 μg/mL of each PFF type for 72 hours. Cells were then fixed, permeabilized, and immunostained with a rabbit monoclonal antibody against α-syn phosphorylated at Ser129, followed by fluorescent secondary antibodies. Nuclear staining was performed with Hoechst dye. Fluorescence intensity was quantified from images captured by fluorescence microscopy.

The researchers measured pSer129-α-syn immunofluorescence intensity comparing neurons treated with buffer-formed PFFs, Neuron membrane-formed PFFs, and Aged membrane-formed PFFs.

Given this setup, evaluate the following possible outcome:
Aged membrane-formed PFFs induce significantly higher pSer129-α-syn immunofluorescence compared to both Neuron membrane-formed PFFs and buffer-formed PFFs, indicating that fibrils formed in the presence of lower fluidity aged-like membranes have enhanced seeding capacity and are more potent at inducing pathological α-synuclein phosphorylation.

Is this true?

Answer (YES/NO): NO